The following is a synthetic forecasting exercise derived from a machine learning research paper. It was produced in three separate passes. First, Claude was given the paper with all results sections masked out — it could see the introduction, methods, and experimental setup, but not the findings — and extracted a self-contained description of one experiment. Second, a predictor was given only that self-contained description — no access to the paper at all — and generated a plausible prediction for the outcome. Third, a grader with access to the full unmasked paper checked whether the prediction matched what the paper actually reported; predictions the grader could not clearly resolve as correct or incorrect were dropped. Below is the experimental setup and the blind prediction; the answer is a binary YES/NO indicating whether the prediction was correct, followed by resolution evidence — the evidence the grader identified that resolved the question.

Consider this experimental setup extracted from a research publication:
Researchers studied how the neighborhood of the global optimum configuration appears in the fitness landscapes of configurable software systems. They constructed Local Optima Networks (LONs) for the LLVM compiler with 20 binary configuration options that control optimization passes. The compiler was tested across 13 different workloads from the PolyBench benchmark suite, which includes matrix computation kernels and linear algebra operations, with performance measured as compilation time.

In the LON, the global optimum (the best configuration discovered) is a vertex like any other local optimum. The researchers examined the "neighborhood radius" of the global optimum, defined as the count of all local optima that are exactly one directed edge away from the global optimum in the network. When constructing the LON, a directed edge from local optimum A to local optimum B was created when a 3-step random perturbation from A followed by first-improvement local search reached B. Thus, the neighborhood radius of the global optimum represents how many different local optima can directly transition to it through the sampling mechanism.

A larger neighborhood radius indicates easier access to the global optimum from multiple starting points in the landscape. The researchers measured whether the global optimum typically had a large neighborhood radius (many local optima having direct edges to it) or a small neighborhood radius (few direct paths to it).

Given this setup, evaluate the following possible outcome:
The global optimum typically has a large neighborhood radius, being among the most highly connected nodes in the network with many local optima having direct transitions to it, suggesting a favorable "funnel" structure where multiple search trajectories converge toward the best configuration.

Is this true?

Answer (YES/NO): NO